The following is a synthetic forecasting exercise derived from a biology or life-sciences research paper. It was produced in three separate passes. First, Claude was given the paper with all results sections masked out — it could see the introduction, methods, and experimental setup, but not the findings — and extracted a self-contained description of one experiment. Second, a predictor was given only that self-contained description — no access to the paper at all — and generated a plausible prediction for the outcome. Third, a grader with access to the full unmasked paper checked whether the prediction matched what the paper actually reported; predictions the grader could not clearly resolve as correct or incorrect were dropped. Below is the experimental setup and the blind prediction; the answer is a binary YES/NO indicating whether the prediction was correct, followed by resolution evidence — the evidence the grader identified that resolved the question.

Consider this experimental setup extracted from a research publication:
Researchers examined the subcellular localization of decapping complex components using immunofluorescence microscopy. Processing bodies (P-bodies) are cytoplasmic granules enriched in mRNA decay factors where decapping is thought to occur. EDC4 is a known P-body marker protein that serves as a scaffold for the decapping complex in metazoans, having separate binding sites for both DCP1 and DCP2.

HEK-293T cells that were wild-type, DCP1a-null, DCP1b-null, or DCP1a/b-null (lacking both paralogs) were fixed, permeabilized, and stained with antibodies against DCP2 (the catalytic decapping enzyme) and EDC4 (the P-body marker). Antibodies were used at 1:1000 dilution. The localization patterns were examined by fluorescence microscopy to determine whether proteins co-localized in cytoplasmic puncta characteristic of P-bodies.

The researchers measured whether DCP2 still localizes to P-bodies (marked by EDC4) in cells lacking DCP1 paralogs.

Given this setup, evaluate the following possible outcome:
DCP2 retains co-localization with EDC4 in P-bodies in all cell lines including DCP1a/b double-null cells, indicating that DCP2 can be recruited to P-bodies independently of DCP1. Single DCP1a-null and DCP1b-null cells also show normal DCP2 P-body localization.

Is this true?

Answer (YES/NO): YES